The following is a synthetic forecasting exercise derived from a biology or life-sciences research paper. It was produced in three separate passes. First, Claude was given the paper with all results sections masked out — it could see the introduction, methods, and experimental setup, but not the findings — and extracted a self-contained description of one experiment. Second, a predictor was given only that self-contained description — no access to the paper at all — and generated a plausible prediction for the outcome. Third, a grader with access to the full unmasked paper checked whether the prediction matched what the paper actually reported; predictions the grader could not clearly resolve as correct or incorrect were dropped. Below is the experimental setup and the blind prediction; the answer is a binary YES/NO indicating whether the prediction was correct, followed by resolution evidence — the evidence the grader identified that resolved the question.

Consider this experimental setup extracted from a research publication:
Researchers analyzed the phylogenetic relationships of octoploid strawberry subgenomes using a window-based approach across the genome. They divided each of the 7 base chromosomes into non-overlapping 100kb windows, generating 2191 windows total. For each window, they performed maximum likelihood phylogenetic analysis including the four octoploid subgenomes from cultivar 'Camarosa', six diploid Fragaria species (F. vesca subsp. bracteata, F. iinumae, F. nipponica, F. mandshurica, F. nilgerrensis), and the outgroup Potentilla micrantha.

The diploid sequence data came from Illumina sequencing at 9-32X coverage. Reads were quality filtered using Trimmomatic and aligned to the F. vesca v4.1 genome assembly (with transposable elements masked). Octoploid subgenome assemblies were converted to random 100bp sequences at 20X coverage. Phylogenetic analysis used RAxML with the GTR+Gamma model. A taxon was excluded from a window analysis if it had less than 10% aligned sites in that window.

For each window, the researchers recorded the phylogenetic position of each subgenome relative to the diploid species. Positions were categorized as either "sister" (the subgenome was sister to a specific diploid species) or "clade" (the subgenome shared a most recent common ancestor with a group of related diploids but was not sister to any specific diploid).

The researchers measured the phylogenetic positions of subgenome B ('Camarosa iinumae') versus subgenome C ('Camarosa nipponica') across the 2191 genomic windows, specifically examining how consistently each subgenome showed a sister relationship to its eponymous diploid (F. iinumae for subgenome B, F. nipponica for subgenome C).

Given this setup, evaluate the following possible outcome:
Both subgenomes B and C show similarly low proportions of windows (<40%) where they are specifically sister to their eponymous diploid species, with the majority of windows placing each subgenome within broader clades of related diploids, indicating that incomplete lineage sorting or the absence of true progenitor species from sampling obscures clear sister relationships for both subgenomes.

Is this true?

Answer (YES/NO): NO